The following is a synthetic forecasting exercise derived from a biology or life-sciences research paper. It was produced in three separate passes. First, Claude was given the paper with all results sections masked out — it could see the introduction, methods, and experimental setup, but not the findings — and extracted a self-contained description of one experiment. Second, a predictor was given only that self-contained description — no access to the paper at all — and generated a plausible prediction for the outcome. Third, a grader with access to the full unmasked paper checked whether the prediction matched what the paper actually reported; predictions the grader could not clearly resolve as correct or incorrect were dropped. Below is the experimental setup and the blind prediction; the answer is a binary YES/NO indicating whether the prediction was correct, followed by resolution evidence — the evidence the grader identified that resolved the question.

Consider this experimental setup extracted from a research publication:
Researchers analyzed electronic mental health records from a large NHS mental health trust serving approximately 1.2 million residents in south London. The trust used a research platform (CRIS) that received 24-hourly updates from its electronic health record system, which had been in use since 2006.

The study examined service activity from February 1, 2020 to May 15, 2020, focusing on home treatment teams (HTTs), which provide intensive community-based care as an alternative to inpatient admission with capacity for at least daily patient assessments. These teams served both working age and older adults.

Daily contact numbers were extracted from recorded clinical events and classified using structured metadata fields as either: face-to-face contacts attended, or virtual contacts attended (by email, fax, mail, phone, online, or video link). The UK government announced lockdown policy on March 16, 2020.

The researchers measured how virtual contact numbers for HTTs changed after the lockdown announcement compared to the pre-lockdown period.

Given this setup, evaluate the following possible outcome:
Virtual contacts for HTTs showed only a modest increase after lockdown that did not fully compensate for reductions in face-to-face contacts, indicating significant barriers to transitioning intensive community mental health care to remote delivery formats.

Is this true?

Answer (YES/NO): NO